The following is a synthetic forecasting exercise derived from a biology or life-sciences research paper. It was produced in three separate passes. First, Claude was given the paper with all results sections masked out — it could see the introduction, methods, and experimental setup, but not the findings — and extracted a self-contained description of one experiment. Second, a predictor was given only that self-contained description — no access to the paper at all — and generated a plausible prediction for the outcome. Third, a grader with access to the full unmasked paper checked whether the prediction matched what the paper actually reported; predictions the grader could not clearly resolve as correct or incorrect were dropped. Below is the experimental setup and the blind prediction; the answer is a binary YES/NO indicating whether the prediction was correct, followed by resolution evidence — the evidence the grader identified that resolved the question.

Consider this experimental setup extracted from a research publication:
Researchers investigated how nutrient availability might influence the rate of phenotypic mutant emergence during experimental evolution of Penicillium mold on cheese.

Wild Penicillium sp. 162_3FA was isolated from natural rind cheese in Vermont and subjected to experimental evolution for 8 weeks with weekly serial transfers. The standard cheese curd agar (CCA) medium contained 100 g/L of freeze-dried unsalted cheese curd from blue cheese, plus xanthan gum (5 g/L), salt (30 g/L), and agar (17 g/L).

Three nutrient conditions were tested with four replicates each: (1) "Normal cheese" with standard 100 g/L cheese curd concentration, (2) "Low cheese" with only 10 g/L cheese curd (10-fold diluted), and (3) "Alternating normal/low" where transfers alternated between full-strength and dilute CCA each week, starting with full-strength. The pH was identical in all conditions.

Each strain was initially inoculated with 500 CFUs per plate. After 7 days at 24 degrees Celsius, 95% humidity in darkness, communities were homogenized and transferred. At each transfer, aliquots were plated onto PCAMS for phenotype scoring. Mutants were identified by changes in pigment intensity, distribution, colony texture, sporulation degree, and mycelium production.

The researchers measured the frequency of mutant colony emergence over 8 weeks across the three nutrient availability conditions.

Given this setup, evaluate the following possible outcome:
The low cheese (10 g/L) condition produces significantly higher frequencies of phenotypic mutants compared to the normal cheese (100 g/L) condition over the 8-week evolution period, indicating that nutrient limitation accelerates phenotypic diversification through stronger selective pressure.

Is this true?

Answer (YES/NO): NO